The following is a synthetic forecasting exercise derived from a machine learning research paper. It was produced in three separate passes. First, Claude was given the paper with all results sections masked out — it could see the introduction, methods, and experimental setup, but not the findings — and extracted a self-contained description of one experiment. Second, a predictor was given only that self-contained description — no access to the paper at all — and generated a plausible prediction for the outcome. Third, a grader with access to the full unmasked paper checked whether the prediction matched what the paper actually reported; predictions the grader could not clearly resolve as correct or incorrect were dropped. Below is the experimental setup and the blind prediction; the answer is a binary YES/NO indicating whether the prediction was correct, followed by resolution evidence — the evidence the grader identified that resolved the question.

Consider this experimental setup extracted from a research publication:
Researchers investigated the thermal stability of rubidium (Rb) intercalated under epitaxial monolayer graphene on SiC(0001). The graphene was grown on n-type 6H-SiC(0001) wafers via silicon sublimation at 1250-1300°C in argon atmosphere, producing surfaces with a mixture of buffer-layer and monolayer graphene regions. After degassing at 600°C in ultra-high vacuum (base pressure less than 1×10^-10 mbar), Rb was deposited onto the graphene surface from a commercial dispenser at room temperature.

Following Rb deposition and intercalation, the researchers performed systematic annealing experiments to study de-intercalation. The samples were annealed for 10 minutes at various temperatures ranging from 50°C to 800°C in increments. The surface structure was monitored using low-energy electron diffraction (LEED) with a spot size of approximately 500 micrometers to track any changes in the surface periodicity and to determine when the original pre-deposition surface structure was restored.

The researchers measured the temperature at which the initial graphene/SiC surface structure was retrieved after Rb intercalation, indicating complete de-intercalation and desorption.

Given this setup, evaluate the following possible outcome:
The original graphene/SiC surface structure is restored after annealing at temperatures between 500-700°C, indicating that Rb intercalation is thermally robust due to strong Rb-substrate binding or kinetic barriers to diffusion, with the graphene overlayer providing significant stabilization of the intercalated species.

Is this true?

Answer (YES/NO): YES